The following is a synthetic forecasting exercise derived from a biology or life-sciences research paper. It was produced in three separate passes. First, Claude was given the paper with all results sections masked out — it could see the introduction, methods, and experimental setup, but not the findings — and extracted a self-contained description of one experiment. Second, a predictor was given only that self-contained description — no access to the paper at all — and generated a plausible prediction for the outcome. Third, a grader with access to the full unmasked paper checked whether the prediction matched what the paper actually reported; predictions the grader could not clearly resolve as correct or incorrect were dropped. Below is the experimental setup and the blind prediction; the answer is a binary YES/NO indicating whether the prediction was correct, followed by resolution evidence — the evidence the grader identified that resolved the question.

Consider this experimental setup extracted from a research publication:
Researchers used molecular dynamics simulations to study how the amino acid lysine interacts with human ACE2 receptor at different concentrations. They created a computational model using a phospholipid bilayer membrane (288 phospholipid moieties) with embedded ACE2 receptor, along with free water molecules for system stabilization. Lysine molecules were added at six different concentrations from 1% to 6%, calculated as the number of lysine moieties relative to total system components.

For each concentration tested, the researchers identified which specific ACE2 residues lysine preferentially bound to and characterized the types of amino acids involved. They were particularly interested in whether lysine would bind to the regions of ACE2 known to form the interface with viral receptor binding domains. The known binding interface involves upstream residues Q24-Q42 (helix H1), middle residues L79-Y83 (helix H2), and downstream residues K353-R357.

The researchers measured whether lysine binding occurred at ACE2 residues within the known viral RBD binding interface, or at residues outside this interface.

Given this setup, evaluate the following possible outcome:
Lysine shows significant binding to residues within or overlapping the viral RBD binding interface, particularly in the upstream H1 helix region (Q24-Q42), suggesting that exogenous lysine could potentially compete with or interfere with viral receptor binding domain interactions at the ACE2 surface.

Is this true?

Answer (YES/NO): NO